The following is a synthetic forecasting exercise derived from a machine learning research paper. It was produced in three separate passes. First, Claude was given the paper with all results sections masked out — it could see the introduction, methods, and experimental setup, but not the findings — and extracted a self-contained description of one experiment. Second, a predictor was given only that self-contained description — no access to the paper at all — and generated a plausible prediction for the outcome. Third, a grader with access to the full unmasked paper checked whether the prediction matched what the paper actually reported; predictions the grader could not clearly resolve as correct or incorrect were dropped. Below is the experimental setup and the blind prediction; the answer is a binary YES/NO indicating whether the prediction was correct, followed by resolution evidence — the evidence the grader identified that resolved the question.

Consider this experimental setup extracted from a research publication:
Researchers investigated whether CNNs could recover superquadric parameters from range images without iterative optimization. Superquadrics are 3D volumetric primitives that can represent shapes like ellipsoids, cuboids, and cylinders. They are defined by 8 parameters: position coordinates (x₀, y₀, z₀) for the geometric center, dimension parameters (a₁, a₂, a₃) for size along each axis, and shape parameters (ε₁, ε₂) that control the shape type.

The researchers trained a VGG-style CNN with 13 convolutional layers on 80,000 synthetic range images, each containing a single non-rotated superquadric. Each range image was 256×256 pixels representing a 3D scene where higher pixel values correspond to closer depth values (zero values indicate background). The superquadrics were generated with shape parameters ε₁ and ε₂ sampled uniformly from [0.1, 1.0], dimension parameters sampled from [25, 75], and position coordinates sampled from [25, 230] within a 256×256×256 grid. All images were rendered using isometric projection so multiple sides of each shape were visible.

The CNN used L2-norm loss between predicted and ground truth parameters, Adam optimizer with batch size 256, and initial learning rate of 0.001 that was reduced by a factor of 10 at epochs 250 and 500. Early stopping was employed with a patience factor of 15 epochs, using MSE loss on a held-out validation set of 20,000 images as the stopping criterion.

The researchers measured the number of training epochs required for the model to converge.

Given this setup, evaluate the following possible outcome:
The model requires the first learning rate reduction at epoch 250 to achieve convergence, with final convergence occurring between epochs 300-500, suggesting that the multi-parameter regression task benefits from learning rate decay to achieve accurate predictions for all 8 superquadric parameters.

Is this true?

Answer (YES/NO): NO